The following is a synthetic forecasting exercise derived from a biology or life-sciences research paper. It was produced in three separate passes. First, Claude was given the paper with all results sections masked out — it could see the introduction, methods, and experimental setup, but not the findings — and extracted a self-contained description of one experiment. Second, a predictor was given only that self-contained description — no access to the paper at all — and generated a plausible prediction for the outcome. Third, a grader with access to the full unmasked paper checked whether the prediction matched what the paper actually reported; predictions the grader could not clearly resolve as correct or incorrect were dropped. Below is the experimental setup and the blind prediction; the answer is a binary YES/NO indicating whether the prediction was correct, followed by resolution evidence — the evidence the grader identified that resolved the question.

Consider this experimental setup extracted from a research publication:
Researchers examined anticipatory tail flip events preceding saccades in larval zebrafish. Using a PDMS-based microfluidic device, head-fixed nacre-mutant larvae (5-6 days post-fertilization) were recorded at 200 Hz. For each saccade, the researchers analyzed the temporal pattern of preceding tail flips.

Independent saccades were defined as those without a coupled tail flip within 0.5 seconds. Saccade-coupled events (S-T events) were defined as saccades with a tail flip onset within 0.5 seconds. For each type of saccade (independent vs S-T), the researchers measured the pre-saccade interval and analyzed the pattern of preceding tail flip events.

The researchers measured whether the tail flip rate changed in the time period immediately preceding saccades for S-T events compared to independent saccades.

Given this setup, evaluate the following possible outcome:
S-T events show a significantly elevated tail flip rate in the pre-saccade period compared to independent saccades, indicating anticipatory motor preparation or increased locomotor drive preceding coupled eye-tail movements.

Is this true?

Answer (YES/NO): NO